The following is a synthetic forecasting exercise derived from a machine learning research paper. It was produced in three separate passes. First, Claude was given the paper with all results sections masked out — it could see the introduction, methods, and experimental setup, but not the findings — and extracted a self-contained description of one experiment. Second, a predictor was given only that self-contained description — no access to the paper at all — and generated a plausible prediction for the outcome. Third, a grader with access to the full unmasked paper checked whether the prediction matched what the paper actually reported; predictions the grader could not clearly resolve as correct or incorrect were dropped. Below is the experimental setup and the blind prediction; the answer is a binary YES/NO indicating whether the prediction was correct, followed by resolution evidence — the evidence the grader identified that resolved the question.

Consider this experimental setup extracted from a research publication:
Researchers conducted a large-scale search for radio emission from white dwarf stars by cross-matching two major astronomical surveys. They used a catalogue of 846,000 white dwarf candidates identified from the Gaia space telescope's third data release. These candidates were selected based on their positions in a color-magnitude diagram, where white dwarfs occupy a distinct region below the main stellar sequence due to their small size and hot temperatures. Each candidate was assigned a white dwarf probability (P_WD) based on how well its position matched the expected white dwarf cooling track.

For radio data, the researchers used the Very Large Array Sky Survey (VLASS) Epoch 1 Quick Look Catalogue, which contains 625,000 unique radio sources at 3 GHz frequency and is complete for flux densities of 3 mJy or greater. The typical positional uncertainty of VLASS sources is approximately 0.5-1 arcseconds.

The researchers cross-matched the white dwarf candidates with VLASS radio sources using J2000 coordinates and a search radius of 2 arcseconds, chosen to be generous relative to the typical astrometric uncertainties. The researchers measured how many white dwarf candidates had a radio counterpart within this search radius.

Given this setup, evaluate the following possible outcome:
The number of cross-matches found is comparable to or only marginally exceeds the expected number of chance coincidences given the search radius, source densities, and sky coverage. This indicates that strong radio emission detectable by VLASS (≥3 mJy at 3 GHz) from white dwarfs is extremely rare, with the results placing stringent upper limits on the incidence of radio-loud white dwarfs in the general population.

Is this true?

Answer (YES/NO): YES